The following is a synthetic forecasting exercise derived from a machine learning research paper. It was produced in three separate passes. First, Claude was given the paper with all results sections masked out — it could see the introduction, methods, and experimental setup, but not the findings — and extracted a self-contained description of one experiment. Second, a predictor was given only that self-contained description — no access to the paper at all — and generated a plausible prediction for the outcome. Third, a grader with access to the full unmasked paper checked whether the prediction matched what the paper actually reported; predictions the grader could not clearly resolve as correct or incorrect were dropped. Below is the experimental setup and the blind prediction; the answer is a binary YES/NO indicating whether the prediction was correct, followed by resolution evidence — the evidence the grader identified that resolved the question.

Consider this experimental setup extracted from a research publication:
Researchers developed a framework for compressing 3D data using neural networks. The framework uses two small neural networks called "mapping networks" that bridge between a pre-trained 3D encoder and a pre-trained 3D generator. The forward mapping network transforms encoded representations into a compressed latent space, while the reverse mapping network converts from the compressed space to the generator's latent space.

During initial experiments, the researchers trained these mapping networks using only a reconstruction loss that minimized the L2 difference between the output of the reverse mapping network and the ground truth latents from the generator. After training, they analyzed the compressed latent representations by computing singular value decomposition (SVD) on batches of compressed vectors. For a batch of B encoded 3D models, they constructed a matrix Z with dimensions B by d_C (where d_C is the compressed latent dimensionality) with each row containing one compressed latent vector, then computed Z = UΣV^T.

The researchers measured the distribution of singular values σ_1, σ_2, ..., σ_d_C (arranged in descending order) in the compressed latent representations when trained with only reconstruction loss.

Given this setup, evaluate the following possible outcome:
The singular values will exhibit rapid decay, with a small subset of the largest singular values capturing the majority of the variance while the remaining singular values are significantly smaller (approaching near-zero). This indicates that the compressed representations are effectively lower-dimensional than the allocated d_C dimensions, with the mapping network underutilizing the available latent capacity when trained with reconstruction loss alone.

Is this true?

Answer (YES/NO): YES